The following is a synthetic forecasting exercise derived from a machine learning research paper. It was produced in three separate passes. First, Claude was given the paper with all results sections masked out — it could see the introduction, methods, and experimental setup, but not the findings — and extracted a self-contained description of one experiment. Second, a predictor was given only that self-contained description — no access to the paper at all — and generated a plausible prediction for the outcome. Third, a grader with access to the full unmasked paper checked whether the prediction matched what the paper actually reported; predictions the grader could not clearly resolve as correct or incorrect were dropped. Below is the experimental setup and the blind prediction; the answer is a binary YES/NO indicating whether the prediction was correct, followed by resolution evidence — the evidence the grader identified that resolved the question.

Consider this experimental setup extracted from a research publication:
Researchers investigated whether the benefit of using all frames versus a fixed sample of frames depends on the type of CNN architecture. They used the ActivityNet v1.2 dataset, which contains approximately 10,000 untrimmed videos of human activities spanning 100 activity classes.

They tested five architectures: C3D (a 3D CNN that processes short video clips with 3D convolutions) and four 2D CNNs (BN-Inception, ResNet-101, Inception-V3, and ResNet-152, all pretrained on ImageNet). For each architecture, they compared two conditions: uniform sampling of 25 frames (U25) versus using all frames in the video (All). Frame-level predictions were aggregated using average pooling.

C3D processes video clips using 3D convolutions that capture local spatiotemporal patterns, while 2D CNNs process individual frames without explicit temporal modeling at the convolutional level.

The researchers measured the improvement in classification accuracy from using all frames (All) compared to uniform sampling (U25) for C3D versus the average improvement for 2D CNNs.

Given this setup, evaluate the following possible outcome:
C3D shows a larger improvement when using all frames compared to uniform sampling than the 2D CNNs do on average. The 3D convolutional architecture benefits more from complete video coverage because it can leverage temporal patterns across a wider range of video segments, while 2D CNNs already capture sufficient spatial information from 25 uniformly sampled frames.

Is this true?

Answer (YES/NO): NO